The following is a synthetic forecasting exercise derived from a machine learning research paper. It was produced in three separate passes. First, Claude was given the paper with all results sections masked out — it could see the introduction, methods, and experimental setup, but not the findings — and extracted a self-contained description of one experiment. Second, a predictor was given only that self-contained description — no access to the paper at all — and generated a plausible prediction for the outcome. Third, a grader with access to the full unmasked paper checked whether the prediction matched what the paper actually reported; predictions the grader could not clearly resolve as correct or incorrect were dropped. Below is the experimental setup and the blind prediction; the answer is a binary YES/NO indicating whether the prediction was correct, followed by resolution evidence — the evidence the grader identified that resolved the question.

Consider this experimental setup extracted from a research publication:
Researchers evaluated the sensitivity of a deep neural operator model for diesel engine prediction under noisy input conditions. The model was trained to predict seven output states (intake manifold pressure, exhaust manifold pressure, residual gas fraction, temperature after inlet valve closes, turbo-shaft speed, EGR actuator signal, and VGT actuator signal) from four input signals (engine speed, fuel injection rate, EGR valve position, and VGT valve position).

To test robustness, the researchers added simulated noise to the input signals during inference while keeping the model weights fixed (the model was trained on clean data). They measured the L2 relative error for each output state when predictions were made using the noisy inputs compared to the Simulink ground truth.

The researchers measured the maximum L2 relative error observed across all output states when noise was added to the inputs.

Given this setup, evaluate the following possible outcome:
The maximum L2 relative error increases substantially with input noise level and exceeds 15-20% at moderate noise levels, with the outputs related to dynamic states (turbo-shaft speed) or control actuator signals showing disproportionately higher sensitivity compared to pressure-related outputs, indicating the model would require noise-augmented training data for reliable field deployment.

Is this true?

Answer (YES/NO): NO